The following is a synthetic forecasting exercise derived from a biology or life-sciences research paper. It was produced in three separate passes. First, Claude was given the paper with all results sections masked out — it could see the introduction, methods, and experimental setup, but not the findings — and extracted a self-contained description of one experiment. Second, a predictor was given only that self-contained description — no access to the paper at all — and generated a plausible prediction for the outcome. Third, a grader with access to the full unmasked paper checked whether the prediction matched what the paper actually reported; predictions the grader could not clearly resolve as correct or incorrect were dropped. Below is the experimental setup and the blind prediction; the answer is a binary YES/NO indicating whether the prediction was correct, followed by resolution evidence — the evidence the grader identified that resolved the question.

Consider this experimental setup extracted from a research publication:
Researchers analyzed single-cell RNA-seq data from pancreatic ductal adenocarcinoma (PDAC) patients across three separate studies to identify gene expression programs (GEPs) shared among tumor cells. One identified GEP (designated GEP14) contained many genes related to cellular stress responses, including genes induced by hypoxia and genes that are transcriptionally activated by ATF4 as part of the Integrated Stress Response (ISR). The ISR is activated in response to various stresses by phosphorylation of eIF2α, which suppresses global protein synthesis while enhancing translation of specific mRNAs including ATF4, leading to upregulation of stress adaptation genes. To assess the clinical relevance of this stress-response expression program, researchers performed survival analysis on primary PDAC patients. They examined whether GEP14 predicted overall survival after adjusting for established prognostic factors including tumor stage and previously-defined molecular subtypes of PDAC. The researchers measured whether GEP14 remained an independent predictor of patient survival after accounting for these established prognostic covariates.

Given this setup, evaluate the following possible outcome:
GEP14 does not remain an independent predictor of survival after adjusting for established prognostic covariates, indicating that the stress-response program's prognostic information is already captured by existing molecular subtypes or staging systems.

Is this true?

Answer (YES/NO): NO